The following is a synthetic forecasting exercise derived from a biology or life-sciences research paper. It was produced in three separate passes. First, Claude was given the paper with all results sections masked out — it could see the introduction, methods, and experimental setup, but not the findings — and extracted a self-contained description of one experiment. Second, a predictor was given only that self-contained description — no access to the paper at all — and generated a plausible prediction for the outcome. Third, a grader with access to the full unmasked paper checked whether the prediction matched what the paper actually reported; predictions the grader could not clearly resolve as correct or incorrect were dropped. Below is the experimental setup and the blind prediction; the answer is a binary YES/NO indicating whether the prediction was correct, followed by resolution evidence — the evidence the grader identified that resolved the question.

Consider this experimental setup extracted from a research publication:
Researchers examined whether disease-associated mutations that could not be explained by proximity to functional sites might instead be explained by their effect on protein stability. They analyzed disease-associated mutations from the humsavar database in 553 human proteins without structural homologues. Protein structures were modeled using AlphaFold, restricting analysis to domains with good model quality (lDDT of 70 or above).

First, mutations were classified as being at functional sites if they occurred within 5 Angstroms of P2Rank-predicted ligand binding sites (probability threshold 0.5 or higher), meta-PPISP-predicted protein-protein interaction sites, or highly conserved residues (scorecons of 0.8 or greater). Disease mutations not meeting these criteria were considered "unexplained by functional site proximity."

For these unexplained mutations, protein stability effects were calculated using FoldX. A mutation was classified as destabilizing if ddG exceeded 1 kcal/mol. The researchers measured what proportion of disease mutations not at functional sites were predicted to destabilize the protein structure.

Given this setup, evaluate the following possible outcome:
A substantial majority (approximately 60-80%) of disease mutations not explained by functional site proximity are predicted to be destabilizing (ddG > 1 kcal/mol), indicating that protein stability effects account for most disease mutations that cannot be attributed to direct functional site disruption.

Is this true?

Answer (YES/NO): NO